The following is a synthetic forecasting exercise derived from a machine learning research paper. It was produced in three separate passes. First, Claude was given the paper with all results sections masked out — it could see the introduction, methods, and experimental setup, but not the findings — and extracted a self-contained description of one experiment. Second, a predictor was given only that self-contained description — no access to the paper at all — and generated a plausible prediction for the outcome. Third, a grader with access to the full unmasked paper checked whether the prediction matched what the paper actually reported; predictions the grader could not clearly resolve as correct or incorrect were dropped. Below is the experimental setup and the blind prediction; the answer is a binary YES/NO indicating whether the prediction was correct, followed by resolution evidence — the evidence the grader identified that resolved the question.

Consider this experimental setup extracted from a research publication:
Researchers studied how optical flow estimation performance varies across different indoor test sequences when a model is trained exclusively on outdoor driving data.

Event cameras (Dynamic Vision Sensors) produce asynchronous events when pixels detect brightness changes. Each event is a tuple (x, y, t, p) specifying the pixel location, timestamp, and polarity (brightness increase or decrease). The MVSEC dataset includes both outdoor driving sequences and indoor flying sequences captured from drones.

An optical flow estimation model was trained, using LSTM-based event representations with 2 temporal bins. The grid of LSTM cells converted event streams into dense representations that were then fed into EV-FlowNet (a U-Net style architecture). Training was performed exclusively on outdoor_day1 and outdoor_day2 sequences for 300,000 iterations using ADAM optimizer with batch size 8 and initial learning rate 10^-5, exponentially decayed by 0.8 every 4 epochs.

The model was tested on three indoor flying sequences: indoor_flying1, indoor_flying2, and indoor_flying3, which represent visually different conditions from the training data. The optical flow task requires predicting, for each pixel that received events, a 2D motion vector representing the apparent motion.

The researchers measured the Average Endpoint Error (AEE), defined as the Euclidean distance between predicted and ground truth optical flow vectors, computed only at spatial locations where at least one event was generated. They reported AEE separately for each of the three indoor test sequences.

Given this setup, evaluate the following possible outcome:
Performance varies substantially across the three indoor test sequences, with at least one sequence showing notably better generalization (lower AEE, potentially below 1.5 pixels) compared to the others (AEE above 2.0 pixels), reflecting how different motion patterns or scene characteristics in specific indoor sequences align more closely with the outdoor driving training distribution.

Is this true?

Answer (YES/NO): NO